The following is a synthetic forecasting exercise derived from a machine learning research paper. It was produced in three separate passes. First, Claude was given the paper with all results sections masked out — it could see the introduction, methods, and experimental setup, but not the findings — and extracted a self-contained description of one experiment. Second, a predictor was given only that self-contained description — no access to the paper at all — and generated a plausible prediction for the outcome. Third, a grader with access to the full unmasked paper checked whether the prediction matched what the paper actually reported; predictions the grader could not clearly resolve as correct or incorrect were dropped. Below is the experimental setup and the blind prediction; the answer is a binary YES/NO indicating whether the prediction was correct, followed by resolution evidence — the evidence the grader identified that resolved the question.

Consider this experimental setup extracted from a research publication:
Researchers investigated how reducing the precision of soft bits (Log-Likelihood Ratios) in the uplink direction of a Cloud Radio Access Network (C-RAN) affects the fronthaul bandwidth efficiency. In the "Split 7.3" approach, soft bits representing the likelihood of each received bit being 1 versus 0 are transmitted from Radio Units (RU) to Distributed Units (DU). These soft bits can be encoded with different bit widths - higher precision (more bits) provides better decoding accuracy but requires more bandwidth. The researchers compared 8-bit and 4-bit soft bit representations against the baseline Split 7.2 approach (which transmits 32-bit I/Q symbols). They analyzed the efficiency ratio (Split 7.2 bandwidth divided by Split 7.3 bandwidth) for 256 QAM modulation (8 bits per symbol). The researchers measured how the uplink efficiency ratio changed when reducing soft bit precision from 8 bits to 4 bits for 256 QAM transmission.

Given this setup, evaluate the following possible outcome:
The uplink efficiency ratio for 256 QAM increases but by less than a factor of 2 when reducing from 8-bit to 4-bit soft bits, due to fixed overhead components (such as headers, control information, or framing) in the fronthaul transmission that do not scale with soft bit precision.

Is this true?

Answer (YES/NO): NO